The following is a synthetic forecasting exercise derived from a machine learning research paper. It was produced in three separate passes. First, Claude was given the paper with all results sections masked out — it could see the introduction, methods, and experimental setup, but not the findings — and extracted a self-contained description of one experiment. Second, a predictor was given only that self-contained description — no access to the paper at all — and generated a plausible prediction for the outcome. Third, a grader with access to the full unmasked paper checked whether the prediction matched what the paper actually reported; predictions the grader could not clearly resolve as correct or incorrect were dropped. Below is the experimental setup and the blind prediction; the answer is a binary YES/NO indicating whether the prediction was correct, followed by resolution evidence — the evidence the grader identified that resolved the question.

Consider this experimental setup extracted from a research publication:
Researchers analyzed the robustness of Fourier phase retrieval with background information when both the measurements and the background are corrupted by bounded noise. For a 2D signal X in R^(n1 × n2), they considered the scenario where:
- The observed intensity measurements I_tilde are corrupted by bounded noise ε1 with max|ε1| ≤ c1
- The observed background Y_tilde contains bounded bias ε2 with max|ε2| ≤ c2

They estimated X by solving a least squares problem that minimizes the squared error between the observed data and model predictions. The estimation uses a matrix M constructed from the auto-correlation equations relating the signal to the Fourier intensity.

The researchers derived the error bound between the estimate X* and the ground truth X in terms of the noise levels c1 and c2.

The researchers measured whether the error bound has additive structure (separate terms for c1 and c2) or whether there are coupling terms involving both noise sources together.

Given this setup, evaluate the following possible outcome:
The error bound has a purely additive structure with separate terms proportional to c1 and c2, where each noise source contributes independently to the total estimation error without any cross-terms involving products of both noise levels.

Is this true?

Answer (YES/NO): NO